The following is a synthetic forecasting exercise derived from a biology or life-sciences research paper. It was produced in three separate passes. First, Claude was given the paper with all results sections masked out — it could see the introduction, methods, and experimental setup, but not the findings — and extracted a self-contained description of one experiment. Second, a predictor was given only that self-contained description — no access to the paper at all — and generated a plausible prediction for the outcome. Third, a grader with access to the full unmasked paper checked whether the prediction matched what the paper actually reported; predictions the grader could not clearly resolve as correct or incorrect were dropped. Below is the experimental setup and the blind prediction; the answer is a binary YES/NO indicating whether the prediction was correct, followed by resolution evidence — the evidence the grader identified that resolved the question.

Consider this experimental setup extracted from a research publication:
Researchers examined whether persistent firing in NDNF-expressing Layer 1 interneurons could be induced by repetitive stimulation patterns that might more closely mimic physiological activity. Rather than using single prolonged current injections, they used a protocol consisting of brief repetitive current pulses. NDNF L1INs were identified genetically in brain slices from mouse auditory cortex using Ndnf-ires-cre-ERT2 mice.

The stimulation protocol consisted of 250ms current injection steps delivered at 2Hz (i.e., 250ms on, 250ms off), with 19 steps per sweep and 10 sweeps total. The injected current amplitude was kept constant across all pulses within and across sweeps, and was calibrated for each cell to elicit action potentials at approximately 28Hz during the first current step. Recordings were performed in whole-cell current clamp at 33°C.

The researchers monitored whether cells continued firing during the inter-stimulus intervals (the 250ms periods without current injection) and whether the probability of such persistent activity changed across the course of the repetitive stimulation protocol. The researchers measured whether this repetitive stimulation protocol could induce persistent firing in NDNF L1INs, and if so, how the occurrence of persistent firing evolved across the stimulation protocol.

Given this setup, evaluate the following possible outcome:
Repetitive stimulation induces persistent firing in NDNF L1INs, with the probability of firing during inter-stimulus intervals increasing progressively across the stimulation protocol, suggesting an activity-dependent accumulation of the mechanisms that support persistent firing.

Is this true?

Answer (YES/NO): YES